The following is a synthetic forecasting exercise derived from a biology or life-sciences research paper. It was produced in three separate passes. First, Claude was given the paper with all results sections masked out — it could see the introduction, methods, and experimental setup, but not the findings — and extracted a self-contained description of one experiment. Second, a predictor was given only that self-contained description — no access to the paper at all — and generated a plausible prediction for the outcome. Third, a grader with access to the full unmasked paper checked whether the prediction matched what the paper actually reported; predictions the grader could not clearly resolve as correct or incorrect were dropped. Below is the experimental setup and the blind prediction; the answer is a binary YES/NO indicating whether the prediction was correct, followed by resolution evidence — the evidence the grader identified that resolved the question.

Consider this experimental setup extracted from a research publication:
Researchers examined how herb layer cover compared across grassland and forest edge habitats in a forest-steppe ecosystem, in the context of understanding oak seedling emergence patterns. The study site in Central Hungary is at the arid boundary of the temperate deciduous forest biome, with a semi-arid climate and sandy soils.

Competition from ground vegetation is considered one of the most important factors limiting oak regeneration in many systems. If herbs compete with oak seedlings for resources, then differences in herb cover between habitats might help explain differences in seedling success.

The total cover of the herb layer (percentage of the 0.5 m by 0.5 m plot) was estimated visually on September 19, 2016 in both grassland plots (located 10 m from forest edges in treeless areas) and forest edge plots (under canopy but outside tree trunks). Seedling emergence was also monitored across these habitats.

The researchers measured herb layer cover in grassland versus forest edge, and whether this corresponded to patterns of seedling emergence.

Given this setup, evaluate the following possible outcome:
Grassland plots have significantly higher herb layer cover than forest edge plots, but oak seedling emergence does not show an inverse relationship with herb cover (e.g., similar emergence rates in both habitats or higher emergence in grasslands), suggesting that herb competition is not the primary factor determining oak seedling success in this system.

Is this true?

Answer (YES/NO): NO